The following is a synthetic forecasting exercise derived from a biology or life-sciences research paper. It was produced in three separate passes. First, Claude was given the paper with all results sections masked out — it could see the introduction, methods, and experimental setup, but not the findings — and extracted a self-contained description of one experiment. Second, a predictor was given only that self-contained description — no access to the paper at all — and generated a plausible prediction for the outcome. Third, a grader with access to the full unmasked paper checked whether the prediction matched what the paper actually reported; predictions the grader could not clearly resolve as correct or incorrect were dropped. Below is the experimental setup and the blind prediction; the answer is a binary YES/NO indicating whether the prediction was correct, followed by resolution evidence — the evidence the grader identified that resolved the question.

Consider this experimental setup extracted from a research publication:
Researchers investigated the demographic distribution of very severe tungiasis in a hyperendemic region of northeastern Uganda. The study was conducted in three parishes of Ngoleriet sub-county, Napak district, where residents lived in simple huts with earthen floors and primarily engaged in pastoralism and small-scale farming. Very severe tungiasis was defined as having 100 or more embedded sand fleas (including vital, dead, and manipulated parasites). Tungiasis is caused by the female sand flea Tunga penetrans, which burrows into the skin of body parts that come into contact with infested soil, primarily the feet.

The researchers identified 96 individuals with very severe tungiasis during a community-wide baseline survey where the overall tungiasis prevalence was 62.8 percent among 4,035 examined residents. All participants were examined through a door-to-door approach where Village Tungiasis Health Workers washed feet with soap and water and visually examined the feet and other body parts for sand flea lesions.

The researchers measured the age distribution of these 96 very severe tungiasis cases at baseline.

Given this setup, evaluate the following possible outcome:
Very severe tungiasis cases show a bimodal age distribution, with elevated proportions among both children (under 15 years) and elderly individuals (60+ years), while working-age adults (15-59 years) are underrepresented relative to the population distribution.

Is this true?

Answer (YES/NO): YES